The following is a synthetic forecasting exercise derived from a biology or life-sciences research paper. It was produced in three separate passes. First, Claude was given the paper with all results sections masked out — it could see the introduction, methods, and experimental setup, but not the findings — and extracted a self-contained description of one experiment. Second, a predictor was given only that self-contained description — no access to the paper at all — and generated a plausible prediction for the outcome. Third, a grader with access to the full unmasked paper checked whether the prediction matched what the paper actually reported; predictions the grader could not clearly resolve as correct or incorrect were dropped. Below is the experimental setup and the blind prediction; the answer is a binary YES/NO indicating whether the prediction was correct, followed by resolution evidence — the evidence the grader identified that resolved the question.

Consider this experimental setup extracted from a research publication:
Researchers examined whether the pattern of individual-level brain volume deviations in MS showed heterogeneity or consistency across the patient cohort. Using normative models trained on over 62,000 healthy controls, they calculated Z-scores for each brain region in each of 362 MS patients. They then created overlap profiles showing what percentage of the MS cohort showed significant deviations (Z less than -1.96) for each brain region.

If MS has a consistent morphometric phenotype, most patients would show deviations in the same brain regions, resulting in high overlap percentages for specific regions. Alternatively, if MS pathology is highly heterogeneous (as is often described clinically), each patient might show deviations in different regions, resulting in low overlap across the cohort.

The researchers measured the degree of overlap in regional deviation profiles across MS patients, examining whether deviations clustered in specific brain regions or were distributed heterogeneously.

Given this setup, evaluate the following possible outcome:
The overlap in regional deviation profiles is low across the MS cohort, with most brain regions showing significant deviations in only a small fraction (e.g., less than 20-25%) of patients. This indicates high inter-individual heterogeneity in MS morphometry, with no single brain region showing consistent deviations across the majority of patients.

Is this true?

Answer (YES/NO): YES